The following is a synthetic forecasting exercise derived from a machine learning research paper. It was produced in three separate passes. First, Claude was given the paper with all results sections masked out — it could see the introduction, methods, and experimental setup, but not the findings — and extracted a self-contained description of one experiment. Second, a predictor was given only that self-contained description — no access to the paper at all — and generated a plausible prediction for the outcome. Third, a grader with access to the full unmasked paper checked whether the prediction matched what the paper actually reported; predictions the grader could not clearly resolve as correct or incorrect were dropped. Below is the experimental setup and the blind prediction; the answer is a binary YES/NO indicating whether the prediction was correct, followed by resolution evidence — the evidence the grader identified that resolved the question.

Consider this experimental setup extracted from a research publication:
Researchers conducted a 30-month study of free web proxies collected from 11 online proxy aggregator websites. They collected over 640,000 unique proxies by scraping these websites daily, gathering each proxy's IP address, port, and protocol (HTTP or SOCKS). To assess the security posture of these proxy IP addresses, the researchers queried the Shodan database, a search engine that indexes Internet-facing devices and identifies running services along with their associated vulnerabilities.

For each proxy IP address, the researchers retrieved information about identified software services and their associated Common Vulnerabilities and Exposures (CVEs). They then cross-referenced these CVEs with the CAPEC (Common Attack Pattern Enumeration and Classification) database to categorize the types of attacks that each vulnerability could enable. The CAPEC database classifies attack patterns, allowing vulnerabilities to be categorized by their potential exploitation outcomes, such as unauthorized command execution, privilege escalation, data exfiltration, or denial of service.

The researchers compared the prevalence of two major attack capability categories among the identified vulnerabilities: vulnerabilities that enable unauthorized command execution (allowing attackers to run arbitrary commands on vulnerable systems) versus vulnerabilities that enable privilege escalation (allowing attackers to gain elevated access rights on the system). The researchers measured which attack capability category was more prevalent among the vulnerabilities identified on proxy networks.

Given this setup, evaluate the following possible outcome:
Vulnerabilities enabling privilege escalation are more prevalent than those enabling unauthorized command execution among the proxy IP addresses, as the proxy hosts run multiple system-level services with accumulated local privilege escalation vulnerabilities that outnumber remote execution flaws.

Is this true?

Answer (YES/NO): YES